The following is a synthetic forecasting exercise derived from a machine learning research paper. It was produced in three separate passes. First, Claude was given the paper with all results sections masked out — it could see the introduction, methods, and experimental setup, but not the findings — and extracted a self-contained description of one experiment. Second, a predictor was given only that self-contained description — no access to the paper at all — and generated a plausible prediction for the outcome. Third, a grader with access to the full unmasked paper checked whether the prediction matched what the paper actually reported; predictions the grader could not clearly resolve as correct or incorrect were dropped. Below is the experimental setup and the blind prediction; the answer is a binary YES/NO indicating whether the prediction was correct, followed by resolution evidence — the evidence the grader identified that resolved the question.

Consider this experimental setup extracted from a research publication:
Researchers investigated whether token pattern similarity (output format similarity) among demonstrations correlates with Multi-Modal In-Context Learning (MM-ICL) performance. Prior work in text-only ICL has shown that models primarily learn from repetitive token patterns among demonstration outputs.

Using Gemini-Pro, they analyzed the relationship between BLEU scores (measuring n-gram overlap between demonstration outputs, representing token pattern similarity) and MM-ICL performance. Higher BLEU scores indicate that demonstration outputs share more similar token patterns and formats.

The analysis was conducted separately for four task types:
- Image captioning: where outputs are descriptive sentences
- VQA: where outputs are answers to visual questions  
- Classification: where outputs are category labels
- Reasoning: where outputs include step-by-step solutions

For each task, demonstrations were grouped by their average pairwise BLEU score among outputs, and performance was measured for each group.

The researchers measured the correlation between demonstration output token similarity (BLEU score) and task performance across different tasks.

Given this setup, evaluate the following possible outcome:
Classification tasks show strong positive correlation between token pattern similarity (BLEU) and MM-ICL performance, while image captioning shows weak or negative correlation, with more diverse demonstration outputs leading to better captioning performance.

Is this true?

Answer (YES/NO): NO